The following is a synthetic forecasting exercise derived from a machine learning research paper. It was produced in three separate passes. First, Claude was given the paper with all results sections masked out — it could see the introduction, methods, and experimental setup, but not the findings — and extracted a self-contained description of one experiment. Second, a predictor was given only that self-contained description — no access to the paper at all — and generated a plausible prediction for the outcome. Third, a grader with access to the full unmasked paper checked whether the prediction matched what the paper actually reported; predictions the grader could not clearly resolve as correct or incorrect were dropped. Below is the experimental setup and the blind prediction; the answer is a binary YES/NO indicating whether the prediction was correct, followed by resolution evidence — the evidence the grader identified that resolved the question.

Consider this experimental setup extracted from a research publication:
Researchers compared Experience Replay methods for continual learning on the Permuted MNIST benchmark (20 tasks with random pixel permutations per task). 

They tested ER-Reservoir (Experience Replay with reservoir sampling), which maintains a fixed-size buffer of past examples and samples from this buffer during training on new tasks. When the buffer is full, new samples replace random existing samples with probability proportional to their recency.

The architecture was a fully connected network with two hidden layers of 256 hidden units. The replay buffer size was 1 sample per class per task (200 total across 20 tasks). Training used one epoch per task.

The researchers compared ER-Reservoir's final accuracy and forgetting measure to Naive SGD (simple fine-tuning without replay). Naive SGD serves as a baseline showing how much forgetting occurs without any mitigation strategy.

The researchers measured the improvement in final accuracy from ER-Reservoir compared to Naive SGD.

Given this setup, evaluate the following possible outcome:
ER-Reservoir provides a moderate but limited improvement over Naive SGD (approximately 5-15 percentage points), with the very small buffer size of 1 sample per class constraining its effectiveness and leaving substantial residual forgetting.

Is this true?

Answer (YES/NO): NO